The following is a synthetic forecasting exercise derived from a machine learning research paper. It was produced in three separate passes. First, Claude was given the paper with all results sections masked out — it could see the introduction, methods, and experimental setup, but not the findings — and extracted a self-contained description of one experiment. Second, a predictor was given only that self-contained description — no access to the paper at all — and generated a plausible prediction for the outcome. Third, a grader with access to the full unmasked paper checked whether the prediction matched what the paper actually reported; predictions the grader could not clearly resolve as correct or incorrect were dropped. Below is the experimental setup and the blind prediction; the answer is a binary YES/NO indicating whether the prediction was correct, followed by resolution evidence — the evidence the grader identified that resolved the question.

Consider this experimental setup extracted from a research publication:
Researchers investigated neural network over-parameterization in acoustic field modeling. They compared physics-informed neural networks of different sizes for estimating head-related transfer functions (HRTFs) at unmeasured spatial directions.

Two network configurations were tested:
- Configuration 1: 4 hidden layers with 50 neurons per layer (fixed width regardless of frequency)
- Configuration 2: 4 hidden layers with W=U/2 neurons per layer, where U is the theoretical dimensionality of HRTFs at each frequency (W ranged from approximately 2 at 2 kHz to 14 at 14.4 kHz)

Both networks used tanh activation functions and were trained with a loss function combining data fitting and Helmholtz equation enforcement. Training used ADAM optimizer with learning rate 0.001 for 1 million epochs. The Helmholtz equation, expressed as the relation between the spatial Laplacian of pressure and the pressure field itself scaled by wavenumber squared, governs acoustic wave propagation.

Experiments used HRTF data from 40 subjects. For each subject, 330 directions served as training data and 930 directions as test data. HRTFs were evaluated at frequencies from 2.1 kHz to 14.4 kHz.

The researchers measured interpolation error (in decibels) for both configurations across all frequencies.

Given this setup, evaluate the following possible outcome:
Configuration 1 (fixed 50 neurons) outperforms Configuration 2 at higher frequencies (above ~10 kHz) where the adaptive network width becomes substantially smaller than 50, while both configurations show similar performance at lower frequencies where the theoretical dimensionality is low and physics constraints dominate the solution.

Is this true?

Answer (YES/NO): NO